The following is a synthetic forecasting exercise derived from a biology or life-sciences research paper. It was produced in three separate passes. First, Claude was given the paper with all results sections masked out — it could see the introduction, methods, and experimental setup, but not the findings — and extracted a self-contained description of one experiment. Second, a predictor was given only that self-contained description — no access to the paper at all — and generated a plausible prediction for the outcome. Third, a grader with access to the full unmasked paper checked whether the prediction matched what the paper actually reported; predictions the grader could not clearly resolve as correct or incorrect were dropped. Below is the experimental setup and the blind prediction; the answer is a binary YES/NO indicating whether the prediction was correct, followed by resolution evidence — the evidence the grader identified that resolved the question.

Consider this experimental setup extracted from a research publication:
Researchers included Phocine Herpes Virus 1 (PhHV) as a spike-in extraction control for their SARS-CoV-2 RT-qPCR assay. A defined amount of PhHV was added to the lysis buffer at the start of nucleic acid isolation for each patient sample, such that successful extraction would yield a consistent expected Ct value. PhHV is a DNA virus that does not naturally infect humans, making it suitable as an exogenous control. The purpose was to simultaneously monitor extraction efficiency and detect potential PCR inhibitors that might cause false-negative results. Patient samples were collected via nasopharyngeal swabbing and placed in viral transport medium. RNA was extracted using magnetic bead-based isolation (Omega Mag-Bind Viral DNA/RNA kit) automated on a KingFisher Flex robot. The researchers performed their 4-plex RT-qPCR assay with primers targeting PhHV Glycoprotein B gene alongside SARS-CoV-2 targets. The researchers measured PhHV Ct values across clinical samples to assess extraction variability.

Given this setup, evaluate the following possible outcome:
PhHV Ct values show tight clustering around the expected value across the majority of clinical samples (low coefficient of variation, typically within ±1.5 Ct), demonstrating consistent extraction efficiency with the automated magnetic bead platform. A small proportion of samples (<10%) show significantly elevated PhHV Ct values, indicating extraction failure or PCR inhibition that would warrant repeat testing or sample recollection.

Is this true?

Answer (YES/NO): NO